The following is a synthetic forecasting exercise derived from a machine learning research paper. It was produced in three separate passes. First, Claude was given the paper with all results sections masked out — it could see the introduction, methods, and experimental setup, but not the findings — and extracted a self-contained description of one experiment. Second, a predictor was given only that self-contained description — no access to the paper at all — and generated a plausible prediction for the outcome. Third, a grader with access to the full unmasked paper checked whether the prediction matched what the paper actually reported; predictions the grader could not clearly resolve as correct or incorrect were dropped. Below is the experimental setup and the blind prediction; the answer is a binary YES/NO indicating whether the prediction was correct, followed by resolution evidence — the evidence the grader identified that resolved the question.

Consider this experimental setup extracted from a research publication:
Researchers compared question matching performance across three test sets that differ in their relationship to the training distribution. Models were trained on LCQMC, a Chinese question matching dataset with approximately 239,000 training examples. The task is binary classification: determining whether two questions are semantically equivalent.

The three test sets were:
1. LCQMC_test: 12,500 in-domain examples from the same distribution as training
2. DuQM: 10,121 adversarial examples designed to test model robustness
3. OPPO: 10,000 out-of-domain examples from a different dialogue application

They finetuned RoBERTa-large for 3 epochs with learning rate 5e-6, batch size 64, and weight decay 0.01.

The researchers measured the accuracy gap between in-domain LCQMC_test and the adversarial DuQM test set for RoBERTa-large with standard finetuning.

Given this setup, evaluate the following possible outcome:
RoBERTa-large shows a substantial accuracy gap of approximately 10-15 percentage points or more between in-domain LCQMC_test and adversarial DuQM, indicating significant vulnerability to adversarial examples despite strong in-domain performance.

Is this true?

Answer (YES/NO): YES